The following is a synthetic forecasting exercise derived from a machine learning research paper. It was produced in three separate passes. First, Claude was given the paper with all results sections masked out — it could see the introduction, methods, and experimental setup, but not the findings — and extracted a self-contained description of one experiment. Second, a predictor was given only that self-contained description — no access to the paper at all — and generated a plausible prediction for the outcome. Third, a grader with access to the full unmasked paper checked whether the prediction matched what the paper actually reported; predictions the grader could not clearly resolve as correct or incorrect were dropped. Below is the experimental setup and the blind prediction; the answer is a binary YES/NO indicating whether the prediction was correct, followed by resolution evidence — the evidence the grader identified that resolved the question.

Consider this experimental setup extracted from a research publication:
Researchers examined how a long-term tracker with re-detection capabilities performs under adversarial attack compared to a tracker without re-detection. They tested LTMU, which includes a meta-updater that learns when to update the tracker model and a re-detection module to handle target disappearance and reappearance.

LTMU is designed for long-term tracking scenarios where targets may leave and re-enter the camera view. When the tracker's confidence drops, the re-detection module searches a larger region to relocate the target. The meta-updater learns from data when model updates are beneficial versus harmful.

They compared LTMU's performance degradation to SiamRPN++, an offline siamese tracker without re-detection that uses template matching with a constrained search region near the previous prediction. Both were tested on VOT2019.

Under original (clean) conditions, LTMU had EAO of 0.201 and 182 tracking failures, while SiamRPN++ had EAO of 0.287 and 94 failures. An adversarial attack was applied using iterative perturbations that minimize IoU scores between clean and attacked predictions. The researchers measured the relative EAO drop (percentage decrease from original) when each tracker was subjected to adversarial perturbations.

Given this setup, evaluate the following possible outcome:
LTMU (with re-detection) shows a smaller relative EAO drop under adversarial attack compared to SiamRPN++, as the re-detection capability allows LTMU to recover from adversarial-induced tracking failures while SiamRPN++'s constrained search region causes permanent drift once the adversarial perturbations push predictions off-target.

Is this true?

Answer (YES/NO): YES